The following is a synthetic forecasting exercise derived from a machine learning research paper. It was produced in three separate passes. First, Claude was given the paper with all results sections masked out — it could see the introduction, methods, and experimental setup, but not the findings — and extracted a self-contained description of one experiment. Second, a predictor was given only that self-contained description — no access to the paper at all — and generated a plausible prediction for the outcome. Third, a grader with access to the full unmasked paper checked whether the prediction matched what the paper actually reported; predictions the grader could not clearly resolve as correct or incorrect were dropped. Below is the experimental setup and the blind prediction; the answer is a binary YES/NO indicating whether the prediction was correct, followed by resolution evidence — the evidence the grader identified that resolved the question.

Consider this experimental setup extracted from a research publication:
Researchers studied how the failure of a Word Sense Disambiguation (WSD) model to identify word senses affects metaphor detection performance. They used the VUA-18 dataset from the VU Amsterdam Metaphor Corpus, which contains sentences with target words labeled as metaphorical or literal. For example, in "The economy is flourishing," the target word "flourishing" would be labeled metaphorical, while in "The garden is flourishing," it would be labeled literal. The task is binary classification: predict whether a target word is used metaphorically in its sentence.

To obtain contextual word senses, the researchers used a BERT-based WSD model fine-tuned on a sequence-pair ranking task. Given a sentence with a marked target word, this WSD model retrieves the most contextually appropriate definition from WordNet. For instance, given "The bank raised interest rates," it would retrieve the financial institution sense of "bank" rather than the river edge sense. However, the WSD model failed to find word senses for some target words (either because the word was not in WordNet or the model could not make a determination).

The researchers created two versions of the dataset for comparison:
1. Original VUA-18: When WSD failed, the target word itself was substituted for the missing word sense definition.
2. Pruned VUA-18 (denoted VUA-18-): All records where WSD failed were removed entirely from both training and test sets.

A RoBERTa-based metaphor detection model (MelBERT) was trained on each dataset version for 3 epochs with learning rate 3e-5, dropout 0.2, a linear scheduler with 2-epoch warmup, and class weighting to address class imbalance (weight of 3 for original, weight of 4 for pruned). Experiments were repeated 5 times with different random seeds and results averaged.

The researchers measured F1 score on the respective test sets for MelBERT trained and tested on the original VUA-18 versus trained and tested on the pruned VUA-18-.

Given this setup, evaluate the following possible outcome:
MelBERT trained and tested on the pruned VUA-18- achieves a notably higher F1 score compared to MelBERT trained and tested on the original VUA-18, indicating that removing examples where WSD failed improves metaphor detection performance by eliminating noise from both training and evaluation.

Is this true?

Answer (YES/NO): NO